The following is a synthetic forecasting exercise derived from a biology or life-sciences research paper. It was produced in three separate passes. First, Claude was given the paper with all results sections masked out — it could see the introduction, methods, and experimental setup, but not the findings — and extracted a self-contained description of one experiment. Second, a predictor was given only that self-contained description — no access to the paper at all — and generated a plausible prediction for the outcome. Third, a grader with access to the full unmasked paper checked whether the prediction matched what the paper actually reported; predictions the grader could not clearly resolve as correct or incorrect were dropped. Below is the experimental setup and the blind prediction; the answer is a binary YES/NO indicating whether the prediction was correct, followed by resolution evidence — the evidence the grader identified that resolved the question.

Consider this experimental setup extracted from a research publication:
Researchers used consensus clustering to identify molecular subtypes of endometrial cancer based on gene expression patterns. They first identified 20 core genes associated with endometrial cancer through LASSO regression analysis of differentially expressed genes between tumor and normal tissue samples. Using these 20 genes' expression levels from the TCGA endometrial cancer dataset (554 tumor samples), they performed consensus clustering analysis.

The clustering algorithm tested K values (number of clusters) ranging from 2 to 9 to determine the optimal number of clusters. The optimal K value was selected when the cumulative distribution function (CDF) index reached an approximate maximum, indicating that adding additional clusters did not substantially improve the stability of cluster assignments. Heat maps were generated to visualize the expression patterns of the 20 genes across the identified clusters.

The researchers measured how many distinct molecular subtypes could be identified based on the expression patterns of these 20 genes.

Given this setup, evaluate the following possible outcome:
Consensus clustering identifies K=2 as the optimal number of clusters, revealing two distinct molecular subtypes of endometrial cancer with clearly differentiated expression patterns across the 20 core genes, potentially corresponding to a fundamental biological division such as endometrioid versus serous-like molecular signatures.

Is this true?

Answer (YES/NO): NO